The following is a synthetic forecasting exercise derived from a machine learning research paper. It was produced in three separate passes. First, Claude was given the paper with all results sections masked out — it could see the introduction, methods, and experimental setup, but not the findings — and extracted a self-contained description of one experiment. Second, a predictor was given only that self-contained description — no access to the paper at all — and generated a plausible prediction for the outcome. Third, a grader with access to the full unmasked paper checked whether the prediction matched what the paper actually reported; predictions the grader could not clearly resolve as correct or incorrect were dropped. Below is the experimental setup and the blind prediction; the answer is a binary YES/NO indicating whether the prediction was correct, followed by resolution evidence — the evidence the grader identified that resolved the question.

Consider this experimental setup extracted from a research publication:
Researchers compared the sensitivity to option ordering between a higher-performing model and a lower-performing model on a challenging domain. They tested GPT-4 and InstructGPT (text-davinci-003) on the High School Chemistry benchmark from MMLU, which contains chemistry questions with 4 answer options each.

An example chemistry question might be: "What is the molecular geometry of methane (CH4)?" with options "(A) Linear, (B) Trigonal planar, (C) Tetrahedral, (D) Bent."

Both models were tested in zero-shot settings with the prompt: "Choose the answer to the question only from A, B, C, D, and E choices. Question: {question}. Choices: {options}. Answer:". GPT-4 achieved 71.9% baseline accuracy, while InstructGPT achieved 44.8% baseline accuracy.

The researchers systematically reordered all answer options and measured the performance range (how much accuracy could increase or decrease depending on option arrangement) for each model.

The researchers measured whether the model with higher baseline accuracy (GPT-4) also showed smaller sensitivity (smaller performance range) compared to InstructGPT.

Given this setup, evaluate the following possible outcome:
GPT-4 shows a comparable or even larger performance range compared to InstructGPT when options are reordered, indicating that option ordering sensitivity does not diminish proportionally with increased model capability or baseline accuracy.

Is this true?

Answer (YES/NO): NO